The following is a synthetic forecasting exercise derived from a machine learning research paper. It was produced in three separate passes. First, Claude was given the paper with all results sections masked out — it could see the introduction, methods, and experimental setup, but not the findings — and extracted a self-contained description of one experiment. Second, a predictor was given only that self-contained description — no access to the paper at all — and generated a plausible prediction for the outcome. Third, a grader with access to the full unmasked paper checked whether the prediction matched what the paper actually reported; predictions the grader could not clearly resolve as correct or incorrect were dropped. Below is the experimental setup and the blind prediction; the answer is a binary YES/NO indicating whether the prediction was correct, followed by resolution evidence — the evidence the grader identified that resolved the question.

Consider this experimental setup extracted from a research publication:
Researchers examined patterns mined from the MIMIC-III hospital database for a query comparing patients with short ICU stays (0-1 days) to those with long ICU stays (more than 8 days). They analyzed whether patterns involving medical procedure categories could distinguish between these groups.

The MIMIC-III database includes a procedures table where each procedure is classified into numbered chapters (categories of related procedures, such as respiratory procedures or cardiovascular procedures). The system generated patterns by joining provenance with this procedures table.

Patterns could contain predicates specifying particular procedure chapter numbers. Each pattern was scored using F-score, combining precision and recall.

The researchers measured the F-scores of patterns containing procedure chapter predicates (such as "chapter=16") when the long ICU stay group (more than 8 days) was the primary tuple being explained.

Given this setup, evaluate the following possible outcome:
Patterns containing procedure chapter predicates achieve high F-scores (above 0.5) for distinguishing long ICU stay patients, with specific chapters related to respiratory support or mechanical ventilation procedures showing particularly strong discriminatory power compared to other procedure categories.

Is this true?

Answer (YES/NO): NO